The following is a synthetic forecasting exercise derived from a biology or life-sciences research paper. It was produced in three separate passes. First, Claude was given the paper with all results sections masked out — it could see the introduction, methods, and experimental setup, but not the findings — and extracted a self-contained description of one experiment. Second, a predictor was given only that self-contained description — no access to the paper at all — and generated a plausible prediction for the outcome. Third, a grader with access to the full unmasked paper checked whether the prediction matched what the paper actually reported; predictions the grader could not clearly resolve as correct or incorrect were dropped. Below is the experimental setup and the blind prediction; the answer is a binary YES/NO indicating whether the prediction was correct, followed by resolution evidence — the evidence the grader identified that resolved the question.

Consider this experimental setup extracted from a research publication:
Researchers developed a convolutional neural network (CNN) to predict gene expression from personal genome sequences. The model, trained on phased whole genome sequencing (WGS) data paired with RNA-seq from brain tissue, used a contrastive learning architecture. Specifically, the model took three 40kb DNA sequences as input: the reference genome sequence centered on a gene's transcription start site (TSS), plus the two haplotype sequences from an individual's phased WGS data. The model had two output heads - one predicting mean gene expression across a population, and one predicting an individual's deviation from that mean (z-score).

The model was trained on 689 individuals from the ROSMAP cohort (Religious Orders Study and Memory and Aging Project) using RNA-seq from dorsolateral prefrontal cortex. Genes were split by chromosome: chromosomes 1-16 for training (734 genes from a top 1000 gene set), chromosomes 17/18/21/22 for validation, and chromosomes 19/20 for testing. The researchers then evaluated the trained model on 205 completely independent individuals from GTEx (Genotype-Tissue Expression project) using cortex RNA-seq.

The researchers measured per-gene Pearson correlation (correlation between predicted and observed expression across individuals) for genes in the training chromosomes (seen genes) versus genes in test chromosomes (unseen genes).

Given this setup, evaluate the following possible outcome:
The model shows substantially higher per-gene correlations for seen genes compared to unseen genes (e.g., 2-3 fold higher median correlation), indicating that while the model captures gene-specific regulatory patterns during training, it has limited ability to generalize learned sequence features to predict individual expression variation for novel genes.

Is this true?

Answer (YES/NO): NO